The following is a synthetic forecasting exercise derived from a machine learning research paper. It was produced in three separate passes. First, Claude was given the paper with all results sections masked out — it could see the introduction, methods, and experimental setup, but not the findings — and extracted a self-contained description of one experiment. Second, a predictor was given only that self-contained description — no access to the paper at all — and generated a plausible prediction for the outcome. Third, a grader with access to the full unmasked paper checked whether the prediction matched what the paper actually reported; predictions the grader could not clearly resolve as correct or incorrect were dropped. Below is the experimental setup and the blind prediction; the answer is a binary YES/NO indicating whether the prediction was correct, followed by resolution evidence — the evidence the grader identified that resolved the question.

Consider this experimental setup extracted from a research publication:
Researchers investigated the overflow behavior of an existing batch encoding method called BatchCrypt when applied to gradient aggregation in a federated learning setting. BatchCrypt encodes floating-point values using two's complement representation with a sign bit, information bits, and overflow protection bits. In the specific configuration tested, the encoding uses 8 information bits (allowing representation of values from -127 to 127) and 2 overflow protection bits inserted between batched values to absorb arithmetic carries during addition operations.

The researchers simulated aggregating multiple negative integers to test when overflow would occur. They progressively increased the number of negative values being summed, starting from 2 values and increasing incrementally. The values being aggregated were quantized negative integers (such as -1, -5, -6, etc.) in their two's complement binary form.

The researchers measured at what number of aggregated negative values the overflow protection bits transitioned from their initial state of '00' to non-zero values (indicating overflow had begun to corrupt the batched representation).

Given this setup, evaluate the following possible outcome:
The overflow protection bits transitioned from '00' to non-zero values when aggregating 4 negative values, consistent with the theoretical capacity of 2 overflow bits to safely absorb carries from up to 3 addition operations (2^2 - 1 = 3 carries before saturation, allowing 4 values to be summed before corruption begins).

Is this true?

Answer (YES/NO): NO